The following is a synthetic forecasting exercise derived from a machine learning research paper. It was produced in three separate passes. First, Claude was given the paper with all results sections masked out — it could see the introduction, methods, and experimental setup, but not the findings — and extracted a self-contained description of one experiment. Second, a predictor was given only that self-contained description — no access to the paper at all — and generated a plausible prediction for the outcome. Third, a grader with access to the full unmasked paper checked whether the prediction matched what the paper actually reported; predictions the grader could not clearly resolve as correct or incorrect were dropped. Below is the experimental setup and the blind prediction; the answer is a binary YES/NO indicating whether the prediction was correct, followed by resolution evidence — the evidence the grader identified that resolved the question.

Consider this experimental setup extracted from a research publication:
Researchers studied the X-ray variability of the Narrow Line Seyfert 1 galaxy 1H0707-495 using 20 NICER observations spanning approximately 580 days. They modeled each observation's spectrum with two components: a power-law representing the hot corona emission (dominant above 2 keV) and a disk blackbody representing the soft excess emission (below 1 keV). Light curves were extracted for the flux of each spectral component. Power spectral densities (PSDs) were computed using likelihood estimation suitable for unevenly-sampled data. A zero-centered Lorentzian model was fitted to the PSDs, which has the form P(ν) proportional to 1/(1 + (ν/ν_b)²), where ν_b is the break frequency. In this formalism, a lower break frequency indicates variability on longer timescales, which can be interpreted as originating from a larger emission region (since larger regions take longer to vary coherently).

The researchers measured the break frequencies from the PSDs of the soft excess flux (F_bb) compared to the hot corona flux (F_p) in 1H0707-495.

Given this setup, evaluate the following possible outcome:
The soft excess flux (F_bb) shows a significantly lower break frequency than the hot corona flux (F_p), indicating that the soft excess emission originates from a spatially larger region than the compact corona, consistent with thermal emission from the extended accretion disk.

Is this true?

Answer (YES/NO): NO